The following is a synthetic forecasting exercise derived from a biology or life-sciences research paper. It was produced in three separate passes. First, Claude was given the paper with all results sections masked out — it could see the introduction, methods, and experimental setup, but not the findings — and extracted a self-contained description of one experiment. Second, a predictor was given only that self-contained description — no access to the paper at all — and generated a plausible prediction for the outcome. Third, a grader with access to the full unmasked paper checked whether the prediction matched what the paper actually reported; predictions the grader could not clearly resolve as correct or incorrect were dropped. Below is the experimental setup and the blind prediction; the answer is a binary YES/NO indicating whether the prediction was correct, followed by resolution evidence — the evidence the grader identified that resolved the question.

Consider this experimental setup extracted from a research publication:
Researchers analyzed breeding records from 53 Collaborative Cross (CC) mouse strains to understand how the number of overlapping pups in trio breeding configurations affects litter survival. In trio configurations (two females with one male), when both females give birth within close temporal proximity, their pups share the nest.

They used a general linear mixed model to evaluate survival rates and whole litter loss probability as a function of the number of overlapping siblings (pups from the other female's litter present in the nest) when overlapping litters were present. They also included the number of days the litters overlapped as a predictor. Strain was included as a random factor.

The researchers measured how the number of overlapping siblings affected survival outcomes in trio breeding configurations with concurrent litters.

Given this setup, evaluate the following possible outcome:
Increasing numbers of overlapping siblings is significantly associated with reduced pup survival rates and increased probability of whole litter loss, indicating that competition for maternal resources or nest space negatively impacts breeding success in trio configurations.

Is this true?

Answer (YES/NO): NO